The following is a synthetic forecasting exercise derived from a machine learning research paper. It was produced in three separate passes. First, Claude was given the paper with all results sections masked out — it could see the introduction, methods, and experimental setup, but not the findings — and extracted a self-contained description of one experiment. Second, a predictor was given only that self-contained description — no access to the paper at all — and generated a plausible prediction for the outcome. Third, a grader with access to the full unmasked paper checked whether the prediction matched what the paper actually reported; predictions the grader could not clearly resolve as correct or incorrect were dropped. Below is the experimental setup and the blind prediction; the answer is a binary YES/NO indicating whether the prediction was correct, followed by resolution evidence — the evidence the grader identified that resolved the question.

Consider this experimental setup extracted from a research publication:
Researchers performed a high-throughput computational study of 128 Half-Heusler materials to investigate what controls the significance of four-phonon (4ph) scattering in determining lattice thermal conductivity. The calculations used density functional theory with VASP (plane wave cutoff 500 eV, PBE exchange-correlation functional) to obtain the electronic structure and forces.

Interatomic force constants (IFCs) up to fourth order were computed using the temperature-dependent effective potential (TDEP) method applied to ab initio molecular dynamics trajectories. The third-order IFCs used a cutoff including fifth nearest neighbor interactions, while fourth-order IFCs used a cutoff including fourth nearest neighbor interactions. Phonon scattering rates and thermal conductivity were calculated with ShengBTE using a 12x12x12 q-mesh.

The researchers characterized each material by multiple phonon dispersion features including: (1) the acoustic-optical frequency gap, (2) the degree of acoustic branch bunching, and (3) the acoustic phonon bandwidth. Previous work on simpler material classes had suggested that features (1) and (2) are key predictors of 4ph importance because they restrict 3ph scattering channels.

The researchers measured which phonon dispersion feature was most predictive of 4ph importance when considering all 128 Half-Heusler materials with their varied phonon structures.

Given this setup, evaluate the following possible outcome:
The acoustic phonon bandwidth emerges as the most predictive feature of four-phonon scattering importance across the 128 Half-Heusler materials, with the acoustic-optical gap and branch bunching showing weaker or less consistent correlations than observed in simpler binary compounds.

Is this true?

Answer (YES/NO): YES